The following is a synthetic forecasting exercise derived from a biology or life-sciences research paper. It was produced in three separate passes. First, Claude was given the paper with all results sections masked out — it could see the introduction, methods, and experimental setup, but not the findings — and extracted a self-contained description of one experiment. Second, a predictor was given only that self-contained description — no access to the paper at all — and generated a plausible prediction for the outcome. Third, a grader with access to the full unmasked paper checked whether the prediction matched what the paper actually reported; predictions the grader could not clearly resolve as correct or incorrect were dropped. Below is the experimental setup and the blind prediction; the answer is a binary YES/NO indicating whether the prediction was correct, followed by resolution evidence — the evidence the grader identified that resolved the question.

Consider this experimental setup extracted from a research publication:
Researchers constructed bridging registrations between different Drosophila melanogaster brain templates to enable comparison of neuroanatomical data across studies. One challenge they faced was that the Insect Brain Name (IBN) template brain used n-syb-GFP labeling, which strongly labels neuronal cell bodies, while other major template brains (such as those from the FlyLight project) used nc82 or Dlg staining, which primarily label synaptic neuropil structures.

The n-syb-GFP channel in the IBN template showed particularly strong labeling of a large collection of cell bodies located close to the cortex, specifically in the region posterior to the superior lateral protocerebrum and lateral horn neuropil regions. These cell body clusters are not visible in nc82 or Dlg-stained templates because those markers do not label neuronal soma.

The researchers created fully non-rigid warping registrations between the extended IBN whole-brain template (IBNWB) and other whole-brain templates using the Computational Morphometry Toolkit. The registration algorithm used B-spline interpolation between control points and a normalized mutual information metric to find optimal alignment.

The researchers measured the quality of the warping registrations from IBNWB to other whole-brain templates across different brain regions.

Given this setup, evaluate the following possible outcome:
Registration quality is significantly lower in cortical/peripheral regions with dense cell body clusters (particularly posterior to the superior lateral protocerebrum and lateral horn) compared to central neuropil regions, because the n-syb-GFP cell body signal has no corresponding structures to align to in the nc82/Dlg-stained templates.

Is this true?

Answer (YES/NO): YES